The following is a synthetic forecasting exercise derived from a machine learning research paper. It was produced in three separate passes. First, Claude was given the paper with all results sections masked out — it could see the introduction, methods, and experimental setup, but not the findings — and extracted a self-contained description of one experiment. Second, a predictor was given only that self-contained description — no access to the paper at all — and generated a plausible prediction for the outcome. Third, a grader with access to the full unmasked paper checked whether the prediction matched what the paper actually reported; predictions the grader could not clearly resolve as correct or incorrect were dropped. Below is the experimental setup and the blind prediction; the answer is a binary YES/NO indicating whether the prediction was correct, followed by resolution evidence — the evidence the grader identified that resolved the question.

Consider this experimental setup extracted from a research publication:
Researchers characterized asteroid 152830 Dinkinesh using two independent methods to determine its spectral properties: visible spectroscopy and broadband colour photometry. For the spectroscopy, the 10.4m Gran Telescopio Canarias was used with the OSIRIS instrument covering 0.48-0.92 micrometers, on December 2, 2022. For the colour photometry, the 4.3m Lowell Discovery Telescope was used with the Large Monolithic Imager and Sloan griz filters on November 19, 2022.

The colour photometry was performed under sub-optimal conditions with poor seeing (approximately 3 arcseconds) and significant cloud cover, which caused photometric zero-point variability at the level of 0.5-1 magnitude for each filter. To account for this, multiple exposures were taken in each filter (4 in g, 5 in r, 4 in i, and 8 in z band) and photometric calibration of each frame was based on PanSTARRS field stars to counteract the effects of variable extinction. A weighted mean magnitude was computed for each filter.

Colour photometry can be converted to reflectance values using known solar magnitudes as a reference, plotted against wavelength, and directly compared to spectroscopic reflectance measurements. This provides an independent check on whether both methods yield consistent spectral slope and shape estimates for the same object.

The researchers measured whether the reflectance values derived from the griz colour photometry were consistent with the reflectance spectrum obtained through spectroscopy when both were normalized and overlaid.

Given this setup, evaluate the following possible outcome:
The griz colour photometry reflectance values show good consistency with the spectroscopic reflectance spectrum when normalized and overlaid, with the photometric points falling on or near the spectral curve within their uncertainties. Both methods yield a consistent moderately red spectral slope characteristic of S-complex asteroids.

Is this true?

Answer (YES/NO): YES